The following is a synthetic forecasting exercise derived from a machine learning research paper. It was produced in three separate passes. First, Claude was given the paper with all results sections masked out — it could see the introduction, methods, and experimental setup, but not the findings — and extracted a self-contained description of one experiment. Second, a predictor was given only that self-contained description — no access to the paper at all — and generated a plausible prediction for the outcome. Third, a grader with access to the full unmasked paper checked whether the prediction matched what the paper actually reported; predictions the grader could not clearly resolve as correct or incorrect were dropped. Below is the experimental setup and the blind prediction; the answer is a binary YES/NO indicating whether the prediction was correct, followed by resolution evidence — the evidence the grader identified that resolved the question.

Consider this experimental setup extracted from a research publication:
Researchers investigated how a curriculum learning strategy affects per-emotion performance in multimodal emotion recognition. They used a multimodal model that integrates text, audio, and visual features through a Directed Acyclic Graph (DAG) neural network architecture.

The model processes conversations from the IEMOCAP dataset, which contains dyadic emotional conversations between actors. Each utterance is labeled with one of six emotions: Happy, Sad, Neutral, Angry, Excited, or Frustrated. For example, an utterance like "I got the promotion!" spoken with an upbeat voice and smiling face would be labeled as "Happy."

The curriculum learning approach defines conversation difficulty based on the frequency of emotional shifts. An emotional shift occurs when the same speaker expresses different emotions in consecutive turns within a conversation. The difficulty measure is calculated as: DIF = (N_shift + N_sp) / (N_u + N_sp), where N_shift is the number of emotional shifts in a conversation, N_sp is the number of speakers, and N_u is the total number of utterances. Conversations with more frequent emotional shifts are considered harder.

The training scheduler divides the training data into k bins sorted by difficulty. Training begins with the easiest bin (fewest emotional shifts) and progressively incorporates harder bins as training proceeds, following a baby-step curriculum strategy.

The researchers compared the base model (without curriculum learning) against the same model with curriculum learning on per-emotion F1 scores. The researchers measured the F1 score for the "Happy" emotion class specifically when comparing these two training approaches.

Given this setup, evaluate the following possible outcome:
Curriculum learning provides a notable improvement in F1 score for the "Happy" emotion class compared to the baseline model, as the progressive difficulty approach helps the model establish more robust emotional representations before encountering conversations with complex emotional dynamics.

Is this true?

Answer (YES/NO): NO